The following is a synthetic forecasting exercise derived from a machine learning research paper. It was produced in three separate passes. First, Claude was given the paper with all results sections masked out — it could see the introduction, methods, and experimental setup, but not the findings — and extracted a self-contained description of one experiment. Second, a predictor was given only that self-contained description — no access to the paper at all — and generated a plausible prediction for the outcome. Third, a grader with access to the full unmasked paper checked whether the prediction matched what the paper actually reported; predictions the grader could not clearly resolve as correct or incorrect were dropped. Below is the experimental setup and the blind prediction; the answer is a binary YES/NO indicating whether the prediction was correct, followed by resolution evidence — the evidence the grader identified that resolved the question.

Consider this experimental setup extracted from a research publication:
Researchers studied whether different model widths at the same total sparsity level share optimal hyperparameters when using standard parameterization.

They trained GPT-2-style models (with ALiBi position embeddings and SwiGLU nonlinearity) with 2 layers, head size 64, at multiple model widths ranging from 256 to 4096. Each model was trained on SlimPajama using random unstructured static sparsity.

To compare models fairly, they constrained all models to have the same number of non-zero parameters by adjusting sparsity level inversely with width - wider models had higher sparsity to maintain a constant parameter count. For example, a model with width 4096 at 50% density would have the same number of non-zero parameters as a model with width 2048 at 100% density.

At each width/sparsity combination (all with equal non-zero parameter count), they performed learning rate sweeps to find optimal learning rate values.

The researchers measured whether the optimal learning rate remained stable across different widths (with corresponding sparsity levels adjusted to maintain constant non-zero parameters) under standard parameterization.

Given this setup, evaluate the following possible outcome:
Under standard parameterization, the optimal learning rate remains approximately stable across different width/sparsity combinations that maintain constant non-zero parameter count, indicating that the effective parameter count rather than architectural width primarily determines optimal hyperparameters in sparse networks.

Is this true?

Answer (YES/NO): YES